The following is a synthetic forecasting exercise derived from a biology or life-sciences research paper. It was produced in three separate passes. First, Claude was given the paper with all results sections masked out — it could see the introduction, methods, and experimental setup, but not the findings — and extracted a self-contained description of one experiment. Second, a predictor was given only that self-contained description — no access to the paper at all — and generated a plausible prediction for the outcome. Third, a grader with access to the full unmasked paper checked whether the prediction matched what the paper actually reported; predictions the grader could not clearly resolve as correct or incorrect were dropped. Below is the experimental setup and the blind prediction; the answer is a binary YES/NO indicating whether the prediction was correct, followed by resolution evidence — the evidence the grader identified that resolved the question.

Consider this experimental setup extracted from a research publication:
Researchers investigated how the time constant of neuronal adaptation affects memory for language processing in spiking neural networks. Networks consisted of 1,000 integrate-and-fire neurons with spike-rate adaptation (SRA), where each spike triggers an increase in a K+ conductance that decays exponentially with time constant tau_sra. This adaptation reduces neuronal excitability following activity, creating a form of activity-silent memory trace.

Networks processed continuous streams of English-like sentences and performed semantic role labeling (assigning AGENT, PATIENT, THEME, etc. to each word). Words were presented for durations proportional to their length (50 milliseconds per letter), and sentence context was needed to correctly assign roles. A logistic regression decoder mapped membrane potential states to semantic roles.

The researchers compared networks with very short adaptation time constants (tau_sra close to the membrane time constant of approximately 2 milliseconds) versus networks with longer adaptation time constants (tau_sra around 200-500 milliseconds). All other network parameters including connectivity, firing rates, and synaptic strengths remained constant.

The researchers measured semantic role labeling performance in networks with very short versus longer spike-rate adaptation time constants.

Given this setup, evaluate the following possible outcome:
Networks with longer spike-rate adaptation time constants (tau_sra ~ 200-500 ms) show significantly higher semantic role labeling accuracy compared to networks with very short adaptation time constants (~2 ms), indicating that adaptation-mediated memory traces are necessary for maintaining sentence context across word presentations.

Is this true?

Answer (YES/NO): YES